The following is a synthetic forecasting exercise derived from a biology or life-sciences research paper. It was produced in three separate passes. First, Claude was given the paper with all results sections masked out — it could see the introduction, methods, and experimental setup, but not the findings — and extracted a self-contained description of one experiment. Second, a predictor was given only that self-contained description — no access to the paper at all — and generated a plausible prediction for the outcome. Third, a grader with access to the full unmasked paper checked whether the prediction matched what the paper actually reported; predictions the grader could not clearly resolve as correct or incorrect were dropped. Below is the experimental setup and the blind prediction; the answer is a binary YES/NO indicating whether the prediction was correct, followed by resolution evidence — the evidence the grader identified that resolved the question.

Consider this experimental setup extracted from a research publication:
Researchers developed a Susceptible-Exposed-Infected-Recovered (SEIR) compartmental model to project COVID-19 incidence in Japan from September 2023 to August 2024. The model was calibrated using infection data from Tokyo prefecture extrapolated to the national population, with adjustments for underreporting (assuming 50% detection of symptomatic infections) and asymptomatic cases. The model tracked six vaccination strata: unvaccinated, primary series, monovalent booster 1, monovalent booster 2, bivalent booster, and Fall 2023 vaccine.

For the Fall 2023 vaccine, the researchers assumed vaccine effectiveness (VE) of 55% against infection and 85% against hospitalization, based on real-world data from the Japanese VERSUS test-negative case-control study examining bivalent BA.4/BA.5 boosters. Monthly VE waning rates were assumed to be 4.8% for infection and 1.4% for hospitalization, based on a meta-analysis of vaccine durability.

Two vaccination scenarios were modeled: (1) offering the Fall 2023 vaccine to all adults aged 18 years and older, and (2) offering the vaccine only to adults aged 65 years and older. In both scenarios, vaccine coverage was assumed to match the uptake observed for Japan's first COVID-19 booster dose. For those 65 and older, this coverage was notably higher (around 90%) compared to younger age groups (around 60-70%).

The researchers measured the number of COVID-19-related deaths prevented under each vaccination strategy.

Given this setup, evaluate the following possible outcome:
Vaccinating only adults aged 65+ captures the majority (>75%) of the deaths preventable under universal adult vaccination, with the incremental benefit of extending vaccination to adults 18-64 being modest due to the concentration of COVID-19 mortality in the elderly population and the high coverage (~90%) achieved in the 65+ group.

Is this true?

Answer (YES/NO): NO